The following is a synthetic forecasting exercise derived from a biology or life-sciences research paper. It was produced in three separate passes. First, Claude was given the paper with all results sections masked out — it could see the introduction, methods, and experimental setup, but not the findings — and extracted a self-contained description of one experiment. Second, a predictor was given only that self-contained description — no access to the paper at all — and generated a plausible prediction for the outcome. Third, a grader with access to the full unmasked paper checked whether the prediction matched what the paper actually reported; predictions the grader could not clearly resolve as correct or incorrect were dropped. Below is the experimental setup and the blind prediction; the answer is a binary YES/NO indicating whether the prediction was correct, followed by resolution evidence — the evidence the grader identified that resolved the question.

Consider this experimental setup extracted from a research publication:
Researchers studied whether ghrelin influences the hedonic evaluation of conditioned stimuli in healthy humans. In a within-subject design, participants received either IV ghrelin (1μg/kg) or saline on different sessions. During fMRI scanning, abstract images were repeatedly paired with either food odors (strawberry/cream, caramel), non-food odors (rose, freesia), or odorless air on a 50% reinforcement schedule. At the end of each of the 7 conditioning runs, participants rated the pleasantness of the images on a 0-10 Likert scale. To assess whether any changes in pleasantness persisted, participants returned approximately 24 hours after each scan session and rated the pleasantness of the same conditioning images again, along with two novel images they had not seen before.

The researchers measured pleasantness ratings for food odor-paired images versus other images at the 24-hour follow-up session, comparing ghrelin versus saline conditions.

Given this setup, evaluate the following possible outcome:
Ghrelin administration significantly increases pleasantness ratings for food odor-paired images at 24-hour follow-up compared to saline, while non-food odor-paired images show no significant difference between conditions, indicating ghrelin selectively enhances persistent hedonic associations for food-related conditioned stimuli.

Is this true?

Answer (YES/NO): NO